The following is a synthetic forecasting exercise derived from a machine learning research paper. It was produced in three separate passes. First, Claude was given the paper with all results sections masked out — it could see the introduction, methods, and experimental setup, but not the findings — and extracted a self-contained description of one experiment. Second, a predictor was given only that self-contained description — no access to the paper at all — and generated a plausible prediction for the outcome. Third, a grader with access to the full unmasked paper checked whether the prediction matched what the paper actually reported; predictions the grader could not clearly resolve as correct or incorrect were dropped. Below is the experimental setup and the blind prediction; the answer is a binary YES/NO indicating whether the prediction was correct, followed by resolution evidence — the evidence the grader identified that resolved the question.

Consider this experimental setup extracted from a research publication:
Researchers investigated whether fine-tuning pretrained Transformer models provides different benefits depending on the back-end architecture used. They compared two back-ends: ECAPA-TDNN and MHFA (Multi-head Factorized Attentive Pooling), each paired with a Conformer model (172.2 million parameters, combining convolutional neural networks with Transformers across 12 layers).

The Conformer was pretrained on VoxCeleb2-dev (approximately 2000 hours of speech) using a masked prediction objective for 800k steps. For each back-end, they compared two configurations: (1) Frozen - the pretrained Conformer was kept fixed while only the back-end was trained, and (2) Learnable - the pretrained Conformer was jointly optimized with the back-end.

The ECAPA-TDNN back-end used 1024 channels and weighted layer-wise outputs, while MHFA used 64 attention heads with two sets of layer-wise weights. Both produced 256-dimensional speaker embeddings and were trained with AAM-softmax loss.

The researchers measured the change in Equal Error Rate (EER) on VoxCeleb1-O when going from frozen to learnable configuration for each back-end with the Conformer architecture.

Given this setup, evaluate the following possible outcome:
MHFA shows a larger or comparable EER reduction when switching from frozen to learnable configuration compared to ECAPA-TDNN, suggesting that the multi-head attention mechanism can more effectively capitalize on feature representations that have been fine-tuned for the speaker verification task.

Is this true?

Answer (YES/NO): YES